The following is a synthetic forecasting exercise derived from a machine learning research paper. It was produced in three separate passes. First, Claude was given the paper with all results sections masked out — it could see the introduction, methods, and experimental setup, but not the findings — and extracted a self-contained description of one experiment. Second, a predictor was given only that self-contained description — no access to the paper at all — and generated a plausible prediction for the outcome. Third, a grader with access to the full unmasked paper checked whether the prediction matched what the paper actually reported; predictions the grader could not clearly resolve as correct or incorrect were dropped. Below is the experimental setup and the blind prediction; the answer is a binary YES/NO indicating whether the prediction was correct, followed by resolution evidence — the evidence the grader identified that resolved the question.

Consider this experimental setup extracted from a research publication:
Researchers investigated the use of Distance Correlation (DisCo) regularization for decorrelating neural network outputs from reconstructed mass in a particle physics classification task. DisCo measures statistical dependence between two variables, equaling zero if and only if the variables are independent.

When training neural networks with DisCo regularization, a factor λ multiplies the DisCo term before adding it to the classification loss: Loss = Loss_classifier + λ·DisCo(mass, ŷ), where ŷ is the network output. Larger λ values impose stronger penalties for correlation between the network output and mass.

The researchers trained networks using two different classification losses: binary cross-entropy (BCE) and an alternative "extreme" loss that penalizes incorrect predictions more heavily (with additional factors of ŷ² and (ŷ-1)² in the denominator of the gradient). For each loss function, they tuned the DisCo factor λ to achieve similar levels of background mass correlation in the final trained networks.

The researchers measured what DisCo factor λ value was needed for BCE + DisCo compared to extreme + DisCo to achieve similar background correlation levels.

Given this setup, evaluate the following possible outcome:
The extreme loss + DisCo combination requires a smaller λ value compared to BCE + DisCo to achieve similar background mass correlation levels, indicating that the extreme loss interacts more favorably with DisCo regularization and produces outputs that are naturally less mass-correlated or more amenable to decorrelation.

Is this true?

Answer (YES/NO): NO